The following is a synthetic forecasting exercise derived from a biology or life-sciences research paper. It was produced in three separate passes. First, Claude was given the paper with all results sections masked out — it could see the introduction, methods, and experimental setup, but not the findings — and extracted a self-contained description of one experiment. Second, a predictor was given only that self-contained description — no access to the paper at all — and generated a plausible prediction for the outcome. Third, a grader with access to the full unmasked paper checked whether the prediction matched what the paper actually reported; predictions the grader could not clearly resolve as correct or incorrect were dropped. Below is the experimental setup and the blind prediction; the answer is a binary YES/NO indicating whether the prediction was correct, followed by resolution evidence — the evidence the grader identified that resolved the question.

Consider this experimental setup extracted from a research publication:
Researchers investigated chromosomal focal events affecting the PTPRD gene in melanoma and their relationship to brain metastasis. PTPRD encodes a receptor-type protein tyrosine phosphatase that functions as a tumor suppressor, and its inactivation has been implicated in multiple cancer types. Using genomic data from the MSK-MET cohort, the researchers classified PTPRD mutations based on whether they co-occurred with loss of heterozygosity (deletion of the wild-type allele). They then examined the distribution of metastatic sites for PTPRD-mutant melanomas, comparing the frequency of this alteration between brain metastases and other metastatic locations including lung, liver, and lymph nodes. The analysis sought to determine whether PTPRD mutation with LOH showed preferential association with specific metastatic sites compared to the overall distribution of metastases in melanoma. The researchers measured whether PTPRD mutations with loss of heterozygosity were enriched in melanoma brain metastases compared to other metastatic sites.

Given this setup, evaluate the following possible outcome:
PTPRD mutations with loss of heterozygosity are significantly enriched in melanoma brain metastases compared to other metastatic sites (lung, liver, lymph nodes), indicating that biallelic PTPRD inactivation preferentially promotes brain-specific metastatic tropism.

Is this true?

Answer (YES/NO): YES